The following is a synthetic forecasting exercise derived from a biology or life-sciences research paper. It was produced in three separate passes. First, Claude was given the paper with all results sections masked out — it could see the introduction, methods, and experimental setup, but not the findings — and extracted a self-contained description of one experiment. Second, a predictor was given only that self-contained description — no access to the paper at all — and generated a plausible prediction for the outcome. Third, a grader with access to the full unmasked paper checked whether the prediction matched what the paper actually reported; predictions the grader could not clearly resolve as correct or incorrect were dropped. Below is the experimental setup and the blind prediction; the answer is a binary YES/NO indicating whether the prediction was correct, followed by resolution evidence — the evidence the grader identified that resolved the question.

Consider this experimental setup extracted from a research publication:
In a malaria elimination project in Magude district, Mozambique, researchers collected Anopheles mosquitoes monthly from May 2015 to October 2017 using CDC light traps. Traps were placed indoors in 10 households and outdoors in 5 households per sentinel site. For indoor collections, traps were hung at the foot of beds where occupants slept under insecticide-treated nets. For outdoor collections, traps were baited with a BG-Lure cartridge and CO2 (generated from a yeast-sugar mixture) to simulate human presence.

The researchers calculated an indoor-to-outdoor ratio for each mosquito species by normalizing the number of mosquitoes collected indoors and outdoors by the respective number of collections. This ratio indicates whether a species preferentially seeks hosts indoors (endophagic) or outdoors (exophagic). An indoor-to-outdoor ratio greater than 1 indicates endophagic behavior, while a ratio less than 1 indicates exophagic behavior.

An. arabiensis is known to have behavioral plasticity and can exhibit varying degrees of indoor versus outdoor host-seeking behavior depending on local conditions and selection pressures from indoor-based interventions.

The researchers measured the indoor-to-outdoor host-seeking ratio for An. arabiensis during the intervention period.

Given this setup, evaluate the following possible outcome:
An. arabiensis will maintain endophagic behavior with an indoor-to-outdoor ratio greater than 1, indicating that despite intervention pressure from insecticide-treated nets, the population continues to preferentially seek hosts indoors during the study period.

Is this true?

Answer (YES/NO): YES